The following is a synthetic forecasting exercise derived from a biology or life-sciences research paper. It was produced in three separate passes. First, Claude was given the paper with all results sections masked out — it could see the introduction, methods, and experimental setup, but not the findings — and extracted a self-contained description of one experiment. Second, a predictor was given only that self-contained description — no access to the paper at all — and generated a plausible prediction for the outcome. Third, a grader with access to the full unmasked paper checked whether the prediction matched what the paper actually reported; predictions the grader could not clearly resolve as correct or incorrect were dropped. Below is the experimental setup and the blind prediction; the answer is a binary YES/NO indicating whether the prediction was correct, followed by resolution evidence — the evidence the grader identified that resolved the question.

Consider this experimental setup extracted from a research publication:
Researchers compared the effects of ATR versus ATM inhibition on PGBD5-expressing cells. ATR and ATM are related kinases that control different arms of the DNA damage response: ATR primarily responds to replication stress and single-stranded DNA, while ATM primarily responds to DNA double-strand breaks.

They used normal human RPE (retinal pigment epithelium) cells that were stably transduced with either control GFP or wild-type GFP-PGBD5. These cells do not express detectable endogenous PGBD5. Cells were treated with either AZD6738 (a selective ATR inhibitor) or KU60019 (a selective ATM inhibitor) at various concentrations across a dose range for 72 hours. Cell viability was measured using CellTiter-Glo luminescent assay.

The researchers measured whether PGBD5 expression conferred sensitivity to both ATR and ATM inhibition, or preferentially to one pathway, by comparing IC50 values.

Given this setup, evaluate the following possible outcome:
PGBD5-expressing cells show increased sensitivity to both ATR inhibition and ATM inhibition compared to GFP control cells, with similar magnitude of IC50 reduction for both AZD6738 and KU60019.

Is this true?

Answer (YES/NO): NO